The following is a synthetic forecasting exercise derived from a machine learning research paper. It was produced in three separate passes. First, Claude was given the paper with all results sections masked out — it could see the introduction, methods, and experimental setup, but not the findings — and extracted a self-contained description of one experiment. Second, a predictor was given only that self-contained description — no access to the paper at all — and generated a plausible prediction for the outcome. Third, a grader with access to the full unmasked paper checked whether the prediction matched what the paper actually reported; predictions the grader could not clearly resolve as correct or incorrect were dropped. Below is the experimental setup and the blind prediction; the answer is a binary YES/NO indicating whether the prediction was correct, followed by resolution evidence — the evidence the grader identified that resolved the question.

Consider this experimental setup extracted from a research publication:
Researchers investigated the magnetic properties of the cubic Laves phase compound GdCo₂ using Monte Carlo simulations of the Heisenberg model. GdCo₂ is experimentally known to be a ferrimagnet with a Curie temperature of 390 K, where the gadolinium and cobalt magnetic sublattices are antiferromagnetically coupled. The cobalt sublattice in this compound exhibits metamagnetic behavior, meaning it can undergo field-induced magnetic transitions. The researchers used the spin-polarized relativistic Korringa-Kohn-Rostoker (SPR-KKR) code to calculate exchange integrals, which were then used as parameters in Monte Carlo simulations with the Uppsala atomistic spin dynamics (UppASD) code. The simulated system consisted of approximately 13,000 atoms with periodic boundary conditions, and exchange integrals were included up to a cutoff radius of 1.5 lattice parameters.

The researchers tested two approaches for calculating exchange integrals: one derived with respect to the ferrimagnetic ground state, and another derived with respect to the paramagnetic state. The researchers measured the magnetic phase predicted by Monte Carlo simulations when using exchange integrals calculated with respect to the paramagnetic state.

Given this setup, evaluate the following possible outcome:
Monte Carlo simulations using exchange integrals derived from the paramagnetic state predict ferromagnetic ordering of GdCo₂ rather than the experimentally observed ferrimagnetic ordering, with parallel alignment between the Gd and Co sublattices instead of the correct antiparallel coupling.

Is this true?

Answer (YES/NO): NO